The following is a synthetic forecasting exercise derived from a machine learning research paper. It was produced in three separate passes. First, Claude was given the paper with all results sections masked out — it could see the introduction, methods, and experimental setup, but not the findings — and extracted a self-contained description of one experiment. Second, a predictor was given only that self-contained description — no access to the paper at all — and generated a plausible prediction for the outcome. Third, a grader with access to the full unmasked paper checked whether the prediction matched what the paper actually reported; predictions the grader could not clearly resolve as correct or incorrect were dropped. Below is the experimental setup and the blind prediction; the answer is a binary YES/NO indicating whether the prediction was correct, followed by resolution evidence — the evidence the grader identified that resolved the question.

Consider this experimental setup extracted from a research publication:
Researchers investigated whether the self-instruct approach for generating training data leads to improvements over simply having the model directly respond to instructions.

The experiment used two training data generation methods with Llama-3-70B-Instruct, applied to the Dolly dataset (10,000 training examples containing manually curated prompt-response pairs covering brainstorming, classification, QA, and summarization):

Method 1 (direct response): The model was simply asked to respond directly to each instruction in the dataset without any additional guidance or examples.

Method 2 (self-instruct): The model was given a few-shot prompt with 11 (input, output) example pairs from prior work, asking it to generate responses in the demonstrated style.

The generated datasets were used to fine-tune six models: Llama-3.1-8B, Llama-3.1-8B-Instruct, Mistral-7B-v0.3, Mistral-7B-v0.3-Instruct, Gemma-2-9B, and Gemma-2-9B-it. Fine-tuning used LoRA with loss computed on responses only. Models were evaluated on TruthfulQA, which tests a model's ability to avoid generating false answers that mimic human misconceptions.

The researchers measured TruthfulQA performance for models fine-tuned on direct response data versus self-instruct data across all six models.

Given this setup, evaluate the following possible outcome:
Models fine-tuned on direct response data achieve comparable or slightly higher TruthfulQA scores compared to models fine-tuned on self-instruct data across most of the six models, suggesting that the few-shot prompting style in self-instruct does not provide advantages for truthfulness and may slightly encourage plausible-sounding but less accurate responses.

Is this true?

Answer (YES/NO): YES